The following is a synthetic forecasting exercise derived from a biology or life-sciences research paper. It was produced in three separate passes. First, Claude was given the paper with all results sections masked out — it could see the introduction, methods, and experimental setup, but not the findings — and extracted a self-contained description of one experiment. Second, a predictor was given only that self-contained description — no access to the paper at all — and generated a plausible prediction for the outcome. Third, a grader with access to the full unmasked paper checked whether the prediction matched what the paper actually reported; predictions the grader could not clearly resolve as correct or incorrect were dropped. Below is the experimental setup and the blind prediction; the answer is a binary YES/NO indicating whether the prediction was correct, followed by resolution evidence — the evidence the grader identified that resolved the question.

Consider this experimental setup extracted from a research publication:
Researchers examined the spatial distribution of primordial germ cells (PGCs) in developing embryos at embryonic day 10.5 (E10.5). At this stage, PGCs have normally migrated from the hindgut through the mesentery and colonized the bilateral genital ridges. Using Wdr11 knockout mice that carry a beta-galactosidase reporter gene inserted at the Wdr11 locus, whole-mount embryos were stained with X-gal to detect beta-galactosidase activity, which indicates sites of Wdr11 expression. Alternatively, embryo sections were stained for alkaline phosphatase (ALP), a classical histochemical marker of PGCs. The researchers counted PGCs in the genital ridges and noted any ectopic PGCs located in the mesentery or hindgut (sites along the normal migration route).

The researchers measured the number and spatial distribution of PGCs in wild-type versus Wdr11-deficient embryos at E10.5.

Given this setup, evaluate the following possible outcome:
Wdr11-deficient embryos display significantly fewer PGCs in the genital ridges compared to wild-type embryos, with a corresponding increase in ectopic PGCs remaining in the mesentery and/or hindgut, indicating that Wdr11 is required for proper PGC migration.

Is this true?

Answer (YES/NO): YES